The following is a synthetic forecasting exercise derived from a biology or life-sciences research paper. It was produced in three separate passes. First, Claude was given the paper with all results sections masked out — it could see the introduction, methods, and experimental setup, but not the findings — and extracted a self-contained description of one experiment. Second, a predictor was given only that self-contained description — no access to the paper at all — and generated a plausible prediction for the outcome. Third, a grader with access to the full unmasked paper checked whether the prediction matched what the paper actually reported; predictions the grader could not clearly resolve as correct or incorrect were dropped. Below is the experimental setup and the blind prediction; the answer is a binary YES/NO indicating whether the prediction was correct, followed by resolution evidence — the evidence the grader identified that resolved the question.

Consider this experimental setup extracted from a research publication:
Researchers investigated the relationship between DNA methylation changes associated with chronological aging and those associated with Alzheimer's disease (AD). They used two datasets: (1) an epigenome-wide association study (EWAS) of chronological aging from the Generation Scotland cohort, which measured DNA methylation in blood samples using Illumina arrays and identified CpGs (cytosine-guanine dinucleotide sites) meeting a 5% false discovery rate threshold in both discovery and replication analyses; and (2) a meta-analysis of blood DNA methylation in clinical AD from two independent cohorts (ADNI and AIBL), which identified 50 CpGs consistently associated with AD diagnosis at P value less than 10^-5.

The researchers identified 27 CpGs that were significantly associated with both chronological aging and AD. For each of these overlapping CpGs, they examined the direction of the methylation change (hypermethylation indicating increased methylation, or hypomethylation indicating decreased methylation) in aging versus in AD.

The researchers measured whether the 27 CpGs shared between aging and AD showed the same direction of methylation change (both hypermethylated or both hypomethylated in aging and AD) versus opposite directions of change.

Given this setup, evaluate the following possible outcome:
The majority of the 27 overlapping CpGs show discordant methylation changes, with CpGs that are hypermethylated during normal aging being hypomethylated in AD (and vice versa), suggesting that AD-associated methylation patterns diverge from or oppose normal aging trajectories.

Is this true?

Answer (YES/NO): NO